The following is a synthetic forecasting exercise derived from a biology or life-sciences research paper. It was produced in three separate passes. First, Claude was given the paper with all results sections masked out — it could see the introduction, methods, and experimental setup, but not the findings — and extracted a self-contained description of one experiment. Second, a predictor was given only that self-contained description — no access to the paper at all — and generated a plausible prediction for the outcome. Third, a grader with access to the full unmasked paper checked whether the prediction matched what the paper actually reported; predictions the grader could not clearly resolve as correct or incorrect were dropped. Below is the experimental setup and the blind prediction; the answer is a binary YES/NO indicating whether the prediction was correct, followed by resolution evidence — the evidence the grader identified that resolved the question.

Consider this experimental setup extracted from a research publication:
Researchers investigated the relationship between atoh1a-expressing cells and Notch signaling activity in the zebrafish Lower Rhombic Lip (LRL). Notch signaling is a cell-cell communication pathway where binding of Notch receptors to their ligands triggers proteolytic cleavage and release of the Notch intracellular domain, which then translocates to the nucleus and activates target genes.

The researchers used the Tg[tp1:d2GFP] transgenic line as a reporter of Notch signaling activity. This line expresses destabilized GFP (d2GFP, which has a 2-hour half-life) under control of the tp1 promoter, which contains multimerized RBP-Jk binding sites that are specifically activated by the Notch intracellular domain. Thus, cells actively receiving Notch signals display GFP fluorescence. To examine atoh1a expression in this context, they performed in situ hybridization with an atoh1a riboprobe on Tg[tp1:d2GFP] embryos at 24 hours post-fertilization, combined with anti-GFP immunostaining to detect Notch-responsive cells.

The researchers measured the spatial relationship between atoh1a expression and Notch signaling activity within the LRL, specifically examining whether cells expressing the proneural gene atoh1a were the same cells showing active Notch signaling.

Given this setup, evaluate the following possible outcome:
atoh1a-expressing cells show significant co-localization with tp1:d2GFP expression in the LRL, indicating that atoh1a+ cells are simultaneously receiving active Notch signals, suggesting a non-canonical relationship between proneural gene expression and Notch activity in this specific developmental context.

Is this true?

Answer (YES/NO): YES